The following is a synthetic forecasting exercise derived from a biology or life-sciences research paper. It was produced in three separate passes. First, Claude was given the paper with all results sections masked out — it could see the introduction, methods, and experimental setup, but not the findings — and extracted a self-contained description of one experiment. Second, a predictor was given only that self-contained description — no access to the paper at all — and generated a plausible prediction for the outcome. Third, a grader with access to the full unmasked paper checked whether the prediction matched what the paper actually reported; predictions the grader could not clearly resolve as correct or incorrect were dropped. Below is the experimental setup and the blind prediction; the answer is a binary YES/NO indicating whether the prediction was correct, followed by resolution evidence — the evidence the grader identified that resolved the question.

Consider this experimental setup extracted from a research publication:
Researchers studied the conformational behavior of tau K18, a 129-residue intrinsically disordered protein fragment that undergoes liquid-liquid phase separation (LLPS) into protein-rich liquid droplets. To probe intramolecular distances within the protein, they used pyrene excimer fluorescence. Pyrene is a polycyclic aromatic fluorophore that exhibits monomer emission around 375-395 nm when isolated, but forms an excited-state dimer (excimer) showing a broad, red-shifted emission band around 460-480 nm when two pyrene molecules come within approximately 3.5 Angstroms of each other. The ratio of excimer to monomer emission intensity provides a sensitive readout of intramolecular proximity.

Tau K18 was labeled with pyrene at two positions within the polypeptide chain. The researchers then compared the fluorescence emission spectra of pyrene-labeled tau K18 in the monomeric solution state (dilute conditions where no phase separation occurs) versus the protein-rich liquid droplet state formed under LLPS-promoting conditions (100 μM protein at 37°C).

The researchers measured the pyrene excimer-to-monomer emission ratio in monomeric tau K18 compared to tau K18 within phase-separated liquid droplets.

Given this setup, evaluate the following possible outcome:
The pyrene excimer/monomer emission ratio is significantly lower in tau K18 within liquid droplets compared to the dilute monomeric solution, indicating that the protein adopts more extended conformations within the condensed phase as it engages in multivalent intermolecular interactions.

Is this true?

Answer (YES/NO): YES